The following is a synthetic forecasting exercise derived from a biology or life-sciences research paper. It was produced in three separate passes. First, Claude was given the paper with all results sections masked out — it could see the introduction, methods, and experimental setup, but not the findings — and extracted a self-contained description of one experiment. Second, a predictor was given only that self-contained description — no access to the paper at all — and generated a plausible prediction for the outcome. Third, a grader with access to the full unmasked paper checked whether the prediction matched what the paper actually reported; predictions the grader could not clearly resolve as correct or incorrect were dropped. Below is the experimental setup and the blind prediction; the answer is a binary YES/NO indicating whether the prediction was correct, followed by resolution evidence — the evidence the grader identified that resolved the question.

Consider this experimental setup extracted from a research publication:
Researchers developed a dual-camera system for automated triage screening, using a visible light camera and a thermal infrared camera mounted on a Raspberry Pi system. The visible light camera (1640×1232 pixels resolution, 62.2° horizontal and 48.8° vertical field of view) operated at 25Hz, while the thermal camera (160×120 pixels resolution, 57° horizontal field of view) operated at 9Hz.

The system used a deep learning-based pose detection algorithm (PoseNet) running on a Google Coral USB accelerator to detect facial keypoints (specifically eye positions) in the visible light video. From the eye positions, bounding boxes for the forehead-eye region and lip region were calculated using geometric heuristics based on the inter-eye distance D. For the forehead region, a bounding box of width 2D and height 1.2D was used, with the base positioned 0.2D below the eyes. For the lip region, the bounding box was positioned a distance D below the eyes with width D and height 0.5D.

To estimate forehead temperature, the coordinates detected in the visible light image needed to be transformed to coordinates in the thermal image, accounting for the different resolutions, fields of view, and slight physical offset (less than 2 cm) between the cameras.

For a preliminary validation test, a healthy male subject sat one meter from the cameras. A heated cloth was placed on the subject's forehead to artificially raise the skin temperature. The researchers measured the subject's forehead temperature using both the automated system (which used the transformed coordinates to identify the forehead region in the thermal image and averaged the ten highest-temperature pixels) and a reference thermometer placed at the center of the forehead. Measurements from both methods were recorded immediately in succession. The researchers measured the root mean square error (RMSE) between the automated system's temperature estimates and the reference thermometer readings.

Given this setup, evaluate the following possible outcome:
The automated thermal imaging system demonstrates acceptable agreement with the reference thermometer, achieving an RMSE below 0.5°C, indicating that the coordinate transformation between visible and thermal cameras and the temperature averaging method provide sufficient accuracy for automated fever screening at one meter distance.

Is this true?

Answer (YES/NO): YES